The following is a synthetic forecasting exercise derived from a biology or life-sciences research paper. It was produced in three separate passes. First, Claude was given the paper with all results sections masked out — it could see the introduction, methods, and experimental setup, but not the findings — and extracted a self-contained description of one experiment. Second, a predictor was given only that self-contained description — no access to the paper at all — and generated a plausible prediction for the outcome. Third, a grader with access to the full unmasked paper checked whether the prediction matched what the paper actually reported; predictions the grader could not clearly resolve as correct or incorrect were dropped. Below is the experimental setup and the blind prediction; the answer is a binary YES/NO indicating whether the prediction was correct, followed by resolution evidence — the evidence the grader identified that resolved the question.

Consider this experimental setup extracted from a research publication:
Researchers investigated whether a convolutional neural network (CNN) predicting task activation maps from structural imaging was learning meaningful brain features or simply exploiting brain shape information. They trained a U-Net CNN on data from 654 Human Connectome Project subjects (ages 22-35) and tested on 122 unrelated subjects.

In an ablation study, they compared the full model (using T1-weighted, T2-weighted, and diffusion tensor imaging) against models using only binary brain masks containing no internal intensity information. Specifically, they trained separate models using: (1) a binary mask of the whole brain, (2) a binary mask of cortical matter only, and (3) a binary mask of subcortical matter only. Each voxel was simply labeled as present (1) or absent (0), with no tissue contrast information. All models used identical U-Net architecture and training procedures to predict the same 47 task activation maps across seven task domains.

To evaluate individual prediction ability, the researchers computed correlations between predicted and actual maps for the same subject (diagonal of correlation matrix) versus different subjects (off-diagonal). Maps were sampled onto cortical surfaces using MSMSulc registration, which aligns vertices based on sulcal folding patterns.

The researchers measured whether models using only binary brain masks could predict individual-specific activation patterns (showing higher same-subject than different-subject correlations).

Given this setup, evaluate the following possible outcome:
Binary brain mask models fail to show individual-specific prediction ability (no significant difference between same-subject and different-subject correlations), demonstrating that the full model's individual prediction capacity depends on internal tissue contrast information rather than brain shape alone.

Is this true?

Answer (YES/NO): NO